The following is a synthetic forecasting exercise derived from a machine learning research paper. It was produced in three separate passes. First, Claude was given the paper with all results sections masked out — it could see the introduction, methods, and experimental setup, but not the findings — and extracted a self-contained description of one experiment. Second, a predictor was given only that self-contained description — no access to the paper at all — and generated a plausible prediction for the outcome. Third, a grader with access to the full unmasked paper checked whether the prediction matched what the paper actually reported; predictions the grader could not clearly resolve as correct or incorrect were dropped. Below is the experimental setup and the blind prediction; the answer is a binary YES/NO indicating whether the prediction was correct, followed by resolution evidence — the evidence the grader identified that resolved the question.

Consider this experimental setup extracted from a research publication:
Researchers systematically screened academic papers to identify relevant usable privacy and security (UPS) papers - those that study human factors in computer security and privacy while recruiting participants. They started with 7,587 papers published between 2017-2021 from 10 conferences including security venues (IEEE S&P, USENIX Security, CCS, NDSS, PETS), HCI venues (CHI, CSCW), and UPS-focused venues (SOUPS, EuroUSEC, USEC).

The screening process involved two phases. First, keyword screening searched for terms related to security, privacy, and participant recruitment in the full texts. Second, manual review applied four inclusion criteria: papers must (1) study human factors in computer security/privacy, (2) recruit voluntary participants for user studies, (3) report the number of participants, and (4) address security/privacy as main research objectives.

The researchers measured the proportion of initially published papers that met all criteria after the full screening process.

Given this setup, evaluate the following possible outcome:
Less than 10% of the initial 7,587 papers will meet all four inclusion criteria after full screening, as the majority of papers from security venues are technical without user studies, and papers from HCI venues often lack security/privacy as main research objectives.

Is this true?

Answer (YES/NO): YES